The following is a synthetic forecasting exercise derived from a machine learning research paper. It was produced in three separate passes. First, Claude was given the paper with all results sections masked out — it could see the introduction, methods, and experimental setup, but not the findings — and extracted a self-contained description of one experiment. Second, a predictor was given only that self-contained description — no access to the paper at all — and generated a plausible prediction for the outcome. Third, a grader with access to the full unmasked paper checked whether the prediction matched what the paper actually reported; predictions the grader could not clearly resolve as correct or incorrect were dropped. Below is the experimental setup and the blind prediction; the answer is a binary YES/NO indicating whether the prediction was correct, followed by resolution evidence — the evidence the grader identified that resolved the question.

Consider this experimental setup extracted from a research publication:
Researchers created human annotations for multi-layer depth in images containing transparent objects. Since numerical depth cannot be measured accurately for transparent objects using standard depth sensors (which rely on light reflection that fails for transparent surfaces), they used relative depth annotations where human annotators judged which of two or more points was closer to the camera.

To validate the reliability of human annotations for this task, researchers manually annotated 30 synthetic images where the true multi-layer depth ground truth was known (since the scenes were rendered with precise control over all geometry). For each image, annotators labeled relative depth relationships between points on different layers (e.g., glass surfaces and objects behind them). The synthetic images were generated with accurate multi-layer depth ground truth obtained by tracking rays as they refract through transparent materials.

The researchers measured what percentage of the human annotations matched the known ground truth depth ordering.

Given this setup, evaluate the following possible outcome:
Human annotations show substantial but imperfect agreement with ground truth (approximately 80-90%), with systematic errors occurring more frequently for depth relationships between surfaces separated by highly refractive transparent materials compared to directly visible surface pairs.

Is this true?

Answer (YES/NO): NO